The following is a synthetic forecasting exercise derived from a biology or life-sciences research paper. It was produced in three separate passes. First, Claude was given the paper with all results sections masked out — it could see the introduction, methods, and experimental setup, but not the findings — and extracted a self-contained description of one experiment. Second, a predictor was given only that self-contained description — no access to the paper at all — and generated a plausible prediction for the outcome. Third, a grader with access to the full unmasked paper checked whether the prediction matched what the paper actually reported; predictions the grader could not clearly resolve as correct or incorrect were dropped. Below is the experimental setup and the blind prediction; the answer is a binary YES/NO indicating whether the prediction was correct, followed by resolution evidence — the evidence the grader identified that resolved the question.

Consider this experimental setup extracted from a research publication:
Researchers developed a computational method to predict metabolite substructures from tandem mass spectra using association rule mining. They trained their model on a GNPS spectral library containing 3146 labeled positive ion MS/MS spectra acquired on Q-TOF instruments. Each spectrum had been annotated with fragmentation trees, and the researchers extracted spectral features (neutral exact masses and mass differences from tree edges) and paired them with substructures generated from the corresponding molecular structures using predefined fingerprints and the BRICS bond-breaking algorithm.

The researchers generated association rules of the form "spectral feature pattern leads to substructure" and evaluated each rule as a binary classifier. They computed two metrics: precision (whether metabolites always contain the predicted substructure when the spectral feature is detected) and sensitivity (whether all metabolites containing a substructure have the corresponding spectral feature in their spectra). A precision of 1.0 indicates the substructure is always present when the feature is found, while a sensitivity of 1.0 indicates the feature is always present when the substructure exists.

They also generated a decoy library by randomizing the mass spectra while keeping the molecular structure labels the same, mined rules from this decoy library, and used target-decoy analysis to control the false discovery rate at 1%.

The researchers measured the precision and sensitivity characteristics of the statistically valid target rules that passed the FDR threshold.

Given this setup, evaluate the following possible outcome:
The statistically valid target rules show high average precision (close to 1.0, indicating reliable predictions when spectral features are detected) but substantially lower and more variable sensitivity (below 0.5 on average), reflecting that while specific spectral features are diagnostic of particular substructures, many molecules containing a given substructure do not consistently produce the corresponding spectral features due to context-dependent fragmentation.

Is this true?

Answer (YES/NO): NO